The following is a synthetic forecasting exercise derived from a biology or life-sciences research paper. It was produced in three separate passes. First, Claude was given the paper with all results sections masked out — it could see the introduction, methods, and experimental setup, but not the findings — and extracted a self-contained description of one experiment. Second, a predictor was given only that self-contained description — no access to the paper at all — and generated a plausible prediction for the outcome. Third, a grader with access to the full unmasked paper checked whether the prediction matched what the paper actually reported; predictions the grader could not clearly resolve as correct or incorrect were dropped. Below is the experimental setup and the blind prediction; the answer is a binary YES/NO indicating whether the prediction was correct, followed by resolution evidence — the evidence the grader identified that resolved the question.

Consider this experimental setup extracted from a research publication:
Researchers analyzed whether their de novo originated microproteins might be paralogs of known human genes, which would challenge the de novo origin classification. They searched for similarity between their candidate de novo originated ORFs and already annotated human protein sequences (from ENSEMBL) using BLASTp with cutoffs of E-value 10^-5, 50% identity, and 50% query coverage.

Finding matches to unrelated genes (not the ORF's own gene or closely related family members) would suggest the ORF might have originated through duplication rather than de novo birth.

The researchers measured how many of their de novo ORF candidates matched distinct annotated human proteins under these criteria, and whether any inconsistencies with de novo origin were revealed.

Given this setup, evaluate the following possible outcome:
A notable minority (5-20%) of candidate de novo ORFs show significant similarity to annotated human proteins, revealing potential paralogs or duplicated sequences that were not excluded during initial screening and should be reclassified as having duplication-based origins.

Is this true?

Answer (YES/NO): NO